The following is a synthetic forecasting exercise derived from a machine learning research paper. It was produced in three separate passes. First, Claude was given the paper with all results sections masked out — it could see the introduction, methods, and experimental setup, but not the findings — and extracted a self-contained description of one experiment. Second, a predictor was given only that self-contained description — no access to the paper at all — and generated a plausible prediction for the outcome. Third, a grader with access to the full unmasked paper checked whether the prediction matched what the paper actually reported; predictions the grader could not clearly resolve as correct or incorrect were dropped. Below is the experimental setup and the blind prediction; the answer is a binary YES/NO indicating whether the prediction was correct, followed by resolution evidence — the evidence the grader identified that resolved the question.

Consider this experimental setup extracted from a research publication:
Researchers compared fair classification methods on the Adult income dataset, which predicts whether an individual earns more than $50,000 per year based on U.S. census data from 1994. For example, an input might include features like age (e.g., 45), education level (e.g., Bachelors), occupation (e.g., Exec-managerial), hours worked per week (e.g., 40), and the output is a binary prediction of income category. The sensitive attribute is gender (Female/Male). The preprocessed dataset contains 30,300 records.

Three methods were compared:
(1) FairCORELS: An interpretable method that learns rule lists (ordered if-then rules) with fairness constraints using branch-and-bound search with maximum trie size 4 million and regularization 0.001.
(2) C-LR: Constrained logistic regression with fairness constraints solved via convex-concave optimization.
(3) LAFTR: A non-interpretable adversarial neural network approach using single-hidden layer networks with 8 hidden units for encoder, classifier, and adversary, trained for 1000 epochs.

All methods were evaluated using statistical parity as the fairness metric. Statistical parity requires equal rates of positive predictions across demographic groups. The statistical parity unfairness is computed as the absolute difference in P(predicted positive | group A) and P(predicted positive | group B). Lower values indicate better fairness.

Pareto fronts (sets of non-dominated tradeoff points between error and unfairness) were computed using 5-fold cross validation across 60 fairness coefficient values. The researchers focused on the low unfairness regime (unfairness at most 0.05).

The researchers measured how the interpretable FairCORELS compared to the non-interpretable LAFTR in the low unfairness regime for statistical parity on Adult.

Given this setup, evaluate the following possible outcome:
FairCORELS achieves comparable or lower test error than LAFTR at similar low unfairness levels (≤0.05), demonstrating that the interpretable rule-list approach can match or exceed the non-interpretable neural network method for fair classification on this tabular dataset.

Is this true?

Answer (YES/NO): YES